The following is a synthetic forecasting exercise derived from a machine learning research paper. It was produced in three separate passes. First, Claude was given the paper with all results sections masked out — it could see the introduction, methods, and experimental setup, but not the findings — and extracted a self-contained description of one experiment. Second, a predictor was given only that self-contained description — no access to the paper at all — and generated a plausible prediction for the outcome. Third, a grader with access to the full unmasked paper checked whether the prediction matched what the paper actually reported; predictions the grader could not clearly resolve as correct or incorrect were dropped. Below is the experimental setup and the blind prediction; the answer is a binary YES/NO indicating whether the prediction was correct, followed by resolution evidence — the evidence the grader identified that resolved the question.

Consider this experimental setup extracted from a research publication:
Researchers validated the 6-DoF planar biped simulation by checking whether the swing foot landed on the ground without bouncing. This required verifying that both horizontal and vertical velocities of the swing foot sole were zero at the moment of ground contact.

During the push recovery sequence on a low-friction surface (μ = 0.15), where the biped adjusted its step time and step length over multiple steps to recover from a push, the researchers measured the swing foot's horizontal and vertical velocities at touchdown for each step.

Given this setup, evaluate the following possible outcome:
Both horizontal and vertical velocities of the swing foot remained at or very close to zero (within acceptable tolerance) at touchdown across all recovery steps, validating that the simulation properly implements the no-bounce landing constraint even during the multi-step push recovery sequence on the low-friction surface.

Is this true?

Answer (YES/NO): YES